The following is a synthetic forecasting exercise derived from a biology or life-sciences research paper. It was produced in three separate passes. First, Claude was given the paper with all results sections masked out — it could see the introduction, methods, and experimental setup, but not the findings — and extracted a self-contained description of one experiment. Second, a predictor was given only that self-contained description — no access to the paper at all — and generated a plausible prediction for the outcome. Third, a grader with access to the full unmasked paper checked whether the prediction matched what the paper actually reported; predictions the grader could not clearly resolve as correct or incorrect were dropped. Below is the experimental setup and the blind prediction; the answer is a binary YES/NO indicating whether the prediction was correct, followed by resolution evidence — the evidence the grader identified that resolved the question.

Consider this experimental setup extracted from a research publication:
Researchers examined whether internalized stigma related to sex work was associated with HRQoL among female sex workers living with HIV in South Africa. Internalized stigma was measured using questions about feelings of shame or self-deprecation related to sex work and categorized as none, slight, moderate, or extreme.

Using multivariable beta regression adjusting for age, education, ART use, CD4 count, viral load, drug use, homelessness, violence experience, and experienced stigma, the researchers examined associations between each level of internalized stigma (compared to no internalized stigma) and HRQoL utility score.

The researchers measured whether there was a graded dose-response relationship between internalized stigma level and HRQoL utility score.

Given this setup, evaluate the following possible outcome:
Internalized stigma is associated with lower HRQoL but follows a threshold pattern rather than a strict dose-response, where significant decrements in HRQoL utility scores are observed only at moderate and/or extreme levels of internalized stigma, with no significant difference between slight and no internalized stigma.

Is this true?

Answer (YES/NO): NO